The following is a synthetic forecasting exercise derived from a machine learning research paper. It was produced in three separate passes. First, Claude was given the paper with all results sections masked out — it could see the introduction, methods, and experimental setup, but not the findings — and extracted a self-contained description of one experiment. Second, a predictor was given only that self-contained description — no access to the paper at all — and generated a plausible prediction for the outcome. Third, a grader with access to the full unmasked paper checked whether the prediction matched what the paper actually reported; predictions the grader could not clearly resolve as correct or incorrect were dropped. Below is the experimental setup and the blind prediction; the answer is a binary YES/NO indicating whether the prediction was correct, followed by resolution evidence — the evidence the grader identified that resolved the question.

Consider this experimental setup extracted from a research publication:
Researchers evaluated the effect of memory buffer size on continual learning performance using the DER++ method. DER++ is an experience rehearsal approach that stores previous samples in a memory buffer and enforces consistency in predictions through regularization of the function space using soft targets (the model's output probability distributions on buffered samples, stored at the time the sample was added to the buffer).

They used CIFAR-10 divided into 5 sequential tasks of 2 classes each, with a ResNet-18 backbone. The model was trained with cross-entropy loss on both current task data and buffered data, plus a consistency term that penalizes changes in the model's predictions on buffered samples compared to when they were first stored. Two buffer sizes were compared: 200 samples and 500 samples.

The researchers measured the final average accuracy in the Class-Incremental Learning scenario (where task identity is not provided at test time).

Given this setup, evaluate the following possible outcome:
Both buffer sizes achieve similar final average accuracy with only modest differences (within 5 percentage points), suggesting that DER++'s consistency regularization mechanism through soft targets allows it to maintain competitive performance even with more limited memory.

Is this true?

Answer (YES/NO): NO